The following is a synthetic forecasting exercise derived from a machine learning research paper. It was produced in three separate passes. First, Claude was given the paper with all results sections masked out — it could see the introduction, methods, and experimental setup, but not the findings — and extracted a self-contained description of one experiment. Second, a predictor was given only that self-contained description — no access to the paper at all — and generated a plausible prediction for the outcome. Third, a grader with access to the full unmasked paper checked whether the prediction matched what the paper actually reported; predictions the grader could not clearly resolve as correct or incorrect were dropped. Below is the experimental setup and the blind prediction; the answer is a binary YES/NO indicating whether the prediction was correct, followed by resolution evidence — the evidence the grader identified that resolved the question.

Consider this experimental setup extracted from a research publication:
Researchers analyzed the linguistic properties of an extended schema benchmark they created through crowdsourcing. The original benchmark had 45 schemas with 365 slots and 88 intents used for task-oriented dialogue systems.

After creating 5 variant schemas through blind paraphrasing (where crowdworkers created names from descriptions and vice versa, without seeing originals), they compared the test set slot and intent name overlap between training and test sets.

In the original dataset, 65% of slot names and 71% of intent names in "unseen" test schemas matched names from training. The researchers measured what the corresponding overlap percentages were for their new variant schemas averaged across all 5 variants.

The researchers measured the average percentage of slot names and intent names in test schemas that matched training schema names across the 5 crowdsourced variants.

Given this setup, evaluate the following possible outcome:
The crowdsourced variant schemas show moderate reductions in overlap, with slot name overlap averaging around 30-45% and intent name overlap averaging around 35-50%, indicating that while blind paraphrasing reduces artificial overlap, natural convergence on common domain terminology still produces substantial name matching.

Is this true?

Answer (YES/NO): NO